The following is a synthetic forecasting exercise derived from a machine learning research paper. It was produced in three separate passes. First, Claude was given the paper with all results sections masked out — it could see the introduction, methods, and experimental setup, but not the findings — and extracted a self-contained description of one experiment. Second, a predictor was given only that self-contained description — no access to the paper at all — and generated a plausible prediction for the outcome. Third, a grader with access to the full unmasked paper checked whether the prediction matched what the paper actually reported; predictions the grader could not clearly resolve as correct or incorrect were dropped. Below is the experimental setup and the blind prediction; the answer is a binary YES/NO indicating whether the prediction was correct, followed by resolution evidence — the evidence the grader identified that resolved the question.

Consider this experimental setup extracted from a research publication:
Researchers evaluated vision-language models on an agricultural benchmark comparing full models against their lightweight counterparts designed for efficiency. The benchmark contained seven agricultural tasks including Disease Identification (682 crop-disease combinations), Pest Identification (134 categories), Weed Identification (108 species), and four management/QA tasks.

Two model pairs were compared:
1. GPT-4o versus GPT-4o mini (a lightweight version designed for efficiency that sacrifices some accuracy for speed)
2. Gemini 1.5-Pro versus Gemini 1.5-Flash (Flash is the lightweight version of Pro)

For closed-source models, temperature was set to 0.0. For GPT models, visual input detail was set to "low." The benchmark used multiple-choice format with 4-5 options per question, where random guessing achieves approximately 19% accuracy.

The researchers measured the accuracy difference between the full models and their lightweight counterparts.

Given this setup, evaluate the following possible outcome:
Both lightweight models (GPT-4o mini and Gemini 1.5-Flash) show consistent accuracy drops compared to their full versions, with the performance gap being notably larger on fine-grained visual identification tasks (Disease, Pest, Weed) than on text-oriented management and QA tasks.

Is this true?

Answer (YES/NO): NO